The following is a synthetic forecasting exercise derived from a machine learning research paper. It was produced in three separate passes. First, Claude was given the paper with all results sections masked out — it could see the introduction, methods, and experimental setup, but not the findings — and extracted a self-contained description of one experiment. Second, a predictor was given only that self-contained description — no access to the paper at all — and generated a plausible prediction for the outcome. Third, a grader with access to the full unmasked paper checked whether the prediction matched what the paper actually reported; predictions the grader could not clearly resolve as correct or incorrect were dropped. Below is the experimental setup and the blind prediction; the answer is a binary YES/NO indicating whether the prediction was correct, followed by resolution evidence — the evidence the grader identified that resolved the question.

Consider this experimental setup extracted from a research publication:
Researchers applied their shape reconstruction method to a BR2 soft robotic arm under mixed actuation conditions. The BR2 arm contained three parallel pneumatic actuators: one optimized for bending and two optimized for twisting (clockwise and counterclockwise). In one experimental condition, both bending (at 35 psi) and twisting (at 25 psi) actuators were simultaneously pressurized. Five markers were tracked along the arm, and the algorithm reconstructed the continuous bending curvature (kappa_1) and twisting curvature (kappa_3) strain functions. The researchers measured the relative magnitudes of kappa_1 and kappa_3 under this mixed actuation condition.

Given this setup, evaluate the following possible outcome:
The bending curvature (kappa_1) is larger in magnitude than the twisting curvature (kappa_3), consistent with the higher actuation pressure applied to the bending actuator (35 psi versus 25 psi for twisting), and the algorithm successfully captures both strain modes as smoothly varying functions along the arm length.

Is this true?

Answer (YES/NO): NO